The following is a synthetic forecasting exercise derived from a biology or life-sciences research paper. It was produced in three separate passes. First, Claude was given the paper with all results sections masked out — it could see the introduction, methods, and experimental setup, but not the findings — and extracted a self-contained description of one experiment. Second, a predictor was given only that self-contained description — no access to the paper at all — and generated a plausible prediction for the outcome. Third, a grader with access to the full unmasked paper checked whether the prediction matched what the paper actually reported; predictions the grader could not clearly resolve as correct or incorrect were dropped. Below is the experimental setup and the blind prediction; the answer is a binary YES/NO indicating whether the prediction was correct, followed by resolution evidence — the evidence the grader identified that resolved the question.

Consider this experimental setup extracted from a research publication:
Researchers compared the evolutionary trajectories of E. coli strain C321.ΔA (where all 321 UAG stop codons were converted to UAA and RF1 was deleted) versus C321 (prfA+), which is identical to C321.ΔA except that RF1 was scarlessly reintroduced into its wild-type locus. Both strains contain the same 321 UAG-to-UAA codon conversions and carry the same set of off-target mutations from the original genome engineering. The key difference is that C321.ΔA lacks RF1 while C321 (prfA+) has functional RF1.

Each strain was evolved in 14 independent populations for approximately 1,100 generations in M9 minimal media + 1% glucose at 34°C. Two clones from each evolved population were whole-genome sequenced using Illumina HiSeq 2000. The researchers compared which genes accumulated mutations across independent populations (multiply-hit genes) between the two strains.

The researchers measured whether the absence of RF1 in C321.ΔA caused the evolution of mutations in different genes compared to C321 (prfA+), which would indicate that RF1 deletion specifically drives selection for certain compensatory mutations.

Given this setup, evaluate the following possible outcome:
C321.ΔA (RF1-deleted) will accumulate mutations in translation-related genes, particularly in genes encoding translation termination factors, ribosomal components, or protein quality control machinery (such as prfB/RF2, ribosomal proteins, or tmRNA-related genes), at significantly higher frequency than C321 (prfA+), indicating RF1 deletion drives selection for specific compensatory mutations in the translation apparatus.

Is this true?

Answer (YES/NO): YES